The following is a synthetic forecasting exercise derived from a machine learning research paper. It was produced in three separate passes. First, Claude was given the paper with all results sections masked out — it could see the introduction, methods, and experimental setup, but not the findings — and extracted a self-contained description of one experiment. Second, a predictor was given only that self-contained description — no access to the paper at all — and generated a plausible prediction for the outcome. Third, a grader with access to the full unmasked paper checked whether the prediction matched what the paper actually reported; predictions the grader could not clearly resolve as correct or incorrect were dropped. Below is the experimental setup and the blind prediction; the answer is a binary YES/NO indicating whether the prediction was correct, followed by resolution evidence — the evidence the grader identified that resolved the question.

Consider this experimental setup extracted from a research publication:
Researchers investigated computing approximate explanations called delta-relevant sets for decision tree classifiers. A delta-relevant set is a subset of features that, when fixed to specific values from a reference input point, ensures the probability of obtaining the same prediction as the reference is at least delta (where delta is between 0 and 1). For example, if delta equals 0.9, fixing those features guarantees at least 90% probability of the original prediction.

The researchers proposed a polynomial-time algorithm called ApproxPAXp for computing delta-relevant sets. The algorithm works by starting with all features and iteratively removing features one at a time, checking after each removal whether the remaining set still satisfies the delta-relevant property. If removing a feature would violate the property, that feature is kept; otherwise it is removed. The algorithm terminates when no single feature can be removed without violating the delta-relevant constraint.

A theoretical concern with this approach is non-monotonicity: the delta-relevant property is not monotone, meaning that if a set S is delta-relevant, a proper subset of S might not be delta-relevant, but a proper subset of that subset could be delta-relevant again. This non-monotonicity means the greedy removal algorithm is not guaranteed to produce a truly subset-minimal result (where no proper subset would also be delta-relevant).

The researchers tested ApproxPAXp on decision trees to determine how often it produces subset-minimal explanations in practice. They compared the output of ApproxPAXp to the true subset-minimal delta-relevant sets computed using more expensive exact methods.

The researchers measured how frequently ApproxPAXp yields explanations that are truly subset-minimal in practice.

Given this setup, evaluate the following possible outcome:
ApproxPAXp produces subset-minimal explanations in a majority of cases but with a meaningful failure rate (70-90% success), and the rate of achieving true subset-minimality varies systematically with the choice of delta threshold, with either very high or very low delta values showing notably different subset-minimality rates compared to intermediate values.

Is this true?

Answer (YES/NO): NO